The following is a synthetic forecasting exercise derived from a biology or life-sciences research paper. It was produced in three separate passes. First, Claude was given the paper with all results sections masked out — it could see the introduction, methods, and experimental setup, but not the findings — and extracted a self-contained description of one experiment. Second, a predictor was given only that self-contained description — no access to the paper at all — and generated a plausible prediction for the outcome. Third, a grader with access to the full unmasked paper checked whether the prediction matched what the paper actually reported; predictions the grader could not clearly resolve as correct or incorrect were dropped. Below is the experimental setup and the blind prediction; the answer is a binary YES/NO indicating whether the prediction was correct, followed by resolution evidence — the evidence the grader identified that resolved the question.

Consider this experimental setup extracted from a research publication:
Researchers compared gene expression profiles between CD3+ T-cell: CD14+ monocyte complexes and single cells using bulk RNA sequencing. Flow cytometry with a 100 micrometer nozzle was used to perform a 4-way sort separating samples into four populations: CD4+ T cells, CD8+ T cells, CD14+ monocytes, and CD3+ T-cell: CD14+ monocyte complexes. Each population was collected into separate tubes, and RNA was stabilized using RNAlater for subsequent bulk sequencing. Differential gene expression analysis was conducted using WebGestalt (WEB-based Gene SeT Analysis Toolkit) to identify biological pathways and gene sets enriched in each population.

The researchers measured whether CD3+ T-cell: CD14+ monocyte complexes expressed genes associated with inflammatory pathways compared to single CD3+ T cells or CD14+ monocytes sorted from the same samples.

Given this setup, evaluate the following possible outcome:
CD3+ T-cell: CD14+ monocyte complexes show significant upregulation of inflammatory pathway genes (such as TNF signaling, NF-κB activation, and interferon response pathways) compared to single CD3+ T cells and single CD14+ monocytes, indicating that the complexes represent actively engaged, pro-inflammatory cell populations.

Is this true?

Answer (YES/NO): YES